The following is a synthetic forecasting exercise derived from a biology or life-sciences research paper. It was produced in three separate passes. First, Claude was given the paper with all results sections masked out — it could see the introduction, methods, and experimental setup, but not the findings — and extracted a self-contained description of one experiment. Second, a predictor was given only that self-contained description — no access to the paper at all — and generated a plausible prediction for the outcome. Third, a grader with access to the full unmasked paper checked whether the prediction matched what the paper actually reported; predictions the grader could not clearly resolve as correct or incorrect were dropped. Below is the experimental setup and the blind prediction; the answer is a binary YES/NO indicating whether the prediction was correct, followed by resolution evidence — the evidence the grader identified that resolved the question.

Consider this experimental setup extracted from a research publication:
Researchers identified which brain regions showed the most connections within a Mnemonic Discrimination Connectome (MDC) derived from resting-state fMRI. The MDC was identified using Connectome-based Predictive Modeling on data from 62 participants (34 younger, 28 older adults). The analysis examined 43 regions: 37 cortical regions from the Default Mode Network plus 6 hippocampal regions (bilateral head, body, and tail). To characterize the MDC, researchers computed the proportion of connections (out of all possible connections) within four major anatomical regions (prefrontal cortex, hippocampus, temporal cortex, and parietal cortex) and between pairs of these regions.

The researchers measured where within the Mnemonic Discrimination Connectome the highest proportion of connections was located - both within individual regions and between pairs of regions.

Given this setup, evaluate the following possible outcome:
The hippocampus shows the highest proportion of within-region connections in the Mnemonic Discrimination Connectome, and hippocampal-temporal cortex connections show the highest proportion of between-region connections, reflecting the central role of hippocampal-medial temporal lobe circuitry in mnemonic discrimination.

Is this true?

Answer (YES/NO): NO